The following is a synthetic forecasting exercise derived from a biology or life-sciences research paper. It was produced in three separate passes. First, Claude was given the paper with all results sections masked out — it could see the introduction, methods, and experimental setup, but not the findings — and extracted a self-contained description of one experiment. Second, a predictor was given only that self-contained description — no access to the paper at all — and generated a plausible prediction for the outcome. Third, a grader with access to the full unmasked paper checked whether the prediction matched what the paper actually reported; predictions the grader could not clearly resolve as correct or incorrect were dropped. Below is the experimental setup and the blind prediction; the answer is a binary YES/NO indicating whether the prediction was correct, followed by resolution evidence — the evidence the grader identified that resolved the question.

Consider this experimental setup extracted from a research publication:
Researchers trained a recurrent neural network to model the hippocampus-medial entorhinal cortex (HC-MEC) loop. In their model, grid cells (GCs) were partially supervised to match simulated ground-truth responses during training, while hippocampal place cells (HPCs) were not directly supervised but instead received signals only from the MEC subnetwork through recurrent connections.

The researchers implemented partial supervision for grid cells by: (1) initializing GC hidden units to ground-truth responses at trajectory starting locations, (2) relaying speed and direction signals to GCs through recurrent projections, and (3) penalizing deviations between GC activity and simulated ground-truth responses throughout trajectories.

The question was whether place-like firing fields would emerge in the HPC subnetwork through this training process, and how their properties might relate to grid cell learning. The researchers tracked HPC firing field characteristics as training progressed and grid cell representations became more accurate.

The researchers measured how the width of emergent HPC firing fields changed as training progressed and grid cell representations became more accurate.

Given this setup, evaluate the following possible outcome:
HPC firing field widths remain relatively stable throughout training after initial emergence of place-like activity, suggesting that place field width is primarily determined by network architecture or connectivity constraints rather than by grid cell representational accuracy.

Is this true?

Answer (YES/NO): NO